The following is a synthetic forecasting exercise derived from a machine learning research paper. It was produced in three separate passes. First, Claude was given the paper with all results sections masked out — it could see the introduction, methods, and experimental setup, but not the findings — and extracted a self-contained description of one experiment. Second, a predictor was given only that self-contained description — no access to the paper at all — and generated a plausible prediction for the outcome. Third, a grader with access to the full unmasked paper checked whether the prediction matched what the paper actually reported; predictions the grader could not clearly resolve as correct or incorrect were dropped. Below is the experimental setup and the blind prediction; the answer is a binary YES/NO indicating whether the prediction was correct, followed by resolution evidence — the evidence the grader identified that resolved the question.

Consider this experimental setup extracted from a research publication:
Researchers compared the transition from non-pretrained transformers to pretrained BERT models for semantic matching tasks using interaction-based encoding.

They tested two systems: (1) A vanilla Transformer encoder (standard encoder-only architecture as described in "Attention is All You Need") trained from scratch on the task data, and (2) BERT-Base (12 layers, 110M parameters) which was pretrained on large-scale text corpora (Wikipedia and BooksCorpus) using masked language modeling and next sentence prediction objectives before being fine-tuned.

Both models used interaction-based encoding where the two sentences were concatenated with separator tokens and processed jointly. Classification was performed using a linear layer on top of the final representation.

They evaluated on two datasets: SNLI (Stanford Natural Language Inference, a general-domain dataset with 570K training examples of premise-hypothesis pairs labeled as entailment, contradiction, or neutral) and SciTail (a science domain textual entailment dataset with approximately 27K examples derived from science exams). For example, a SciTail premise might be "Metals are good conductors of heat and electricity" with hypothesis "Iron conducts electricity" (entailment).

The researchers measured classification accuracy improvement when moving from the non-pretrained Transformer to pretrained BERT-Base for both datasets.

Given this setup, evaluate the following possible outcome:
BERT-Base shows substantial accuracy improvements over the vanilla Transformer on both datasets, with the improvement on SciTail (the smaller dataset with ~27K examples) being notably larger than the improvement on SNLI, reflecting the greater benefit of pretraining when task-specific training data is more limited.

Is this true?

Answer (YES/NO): YES